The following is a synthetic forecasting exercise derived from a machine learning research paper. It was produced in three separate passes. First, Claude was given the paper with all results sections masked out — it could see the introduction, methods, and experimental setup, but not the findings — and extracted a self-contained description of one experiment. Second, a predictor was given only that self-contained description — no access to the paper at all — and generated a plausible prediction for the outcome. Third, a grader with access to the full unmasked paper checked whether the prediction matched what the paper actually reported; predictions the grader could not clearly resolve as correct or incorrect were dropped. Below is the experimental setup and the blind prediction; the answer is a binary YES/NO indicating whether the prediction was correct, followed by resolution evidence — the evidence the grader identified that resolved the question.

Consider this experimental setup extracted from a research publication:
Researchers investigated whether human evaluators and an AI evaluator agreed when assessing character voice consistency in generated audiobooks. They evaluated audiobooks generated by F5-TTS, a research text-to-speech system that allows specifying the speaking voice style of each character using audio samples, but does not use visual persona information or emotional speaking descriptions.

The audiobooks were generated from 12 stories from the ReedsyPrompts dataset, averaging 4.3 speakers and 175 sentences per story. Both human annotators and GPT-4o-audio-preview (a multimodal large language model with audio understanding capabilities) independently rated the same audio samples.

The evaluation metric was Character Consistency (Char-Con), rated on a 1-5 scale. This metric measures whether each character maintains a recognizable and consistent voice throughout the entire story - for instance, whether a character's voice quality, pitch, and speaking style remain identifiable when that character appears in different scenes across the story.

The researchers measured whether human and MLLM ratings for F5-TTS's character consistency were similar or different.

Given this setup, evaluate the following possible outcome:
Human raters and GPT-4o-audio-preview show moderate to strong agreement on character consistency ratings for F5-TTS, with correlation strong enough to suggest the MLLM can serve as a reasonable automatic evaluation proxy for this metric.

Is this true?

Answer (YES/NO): NO